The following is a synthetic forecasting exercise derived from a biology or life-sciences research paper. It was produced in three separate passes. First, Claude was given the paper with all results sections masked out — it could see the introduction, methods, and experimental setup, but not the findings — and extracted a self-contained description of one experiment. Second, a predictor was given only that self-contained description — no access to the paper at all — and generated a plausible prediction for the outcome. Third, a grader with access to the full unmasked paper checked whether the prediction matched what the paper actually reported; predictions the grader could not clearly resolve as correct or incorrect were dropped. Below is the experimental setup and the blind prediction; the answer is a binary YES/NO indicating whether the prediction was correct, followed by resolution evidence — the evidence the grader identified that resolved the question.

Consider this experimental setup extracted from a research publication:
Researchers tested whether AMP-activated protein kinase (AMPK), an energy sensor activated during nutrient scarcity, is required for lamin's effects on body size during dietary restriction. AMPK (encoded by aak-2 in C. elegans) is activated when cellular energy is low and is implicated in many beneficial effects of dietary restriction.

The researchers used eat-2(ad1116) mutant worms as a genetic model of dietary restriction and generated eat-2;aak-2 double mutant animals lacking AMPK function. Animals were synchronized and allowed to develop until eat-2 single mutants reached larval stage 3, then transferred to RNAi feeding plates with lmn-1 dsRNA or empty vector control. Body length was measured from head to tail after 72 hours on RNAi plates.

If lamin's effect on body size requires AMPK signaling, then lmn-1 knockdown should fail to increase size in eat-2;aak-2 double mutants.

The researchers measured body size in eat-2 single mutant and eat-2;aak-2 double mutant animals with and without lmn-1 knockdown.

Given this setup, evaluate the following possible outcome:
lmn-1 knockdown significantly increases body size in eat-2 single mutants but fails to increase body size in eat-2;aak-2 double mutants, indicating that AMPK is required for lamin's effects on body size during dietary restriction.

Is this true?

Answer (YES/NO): NO